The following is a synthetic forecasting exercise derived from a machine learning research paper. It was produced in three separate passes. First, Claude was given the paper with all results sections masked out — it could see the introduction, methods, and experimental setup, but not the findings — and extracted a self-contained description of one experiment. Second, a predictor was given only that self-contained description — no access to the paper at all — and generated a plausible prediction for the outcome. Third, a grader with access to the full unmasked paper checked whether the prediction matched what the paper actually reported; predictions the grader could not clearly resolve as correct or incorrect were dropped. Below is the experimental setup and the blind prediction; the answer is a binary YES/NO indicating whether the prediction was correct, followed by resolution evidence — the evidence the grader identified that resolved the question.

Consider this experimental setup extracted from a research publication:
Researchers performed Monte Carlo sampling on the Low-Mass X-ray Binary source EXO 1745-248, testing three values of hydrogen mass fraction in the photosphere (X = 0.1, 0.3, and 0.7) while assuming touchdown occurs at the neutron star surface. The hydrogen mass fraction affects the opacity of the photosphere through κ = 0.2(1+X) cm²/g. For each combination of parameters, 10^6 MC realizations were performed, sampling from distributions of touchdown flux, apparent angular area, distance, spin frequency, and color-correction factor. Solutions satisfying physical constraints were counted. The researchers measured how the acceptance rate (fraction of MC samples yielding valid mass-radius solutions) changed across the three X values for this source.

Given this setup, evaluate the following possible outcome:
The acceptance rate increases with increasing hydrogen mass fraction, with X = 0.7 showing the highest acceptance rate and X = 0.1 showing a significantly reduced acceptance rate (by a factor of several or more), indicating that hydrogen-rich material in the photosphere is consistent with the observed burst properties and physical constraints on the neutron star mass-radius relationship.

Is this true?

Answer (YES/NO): NO